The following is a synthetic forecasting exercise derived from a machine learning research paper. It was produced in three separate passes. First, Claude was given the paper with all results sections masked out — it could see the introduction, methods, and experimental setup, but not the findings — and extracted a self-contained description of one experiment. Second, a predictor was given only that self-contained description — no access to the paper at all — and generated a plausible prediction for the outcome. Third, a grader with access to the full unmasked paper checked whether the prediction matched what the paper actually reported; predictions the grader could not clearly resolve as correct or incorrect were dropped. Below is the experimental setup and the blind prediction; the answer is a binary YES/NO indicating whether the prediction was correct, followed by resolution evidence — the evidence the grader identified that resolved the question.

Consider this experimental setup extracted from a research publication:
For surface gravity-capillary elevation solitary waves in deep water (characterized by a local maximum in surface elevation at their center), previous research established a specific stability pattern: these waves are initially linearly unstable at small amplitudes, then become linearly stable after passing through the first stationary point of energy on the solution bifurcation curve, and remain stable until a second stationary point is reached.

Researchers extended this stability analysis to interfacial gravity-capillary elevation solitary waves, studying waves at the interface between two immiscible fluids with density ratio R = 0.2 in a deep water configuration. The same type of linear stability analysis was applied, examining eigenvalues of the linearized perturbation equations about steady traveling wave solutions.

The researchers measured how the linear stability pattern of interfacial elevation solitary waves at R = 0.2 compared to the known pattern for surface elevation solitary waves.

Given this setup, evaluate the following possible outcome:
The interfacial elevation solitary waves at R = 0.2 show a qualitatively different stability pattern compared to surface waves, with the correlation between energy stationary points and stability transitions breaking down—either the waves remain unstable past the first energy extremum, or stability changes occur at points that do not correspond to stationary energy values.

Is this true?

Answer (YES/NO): YES